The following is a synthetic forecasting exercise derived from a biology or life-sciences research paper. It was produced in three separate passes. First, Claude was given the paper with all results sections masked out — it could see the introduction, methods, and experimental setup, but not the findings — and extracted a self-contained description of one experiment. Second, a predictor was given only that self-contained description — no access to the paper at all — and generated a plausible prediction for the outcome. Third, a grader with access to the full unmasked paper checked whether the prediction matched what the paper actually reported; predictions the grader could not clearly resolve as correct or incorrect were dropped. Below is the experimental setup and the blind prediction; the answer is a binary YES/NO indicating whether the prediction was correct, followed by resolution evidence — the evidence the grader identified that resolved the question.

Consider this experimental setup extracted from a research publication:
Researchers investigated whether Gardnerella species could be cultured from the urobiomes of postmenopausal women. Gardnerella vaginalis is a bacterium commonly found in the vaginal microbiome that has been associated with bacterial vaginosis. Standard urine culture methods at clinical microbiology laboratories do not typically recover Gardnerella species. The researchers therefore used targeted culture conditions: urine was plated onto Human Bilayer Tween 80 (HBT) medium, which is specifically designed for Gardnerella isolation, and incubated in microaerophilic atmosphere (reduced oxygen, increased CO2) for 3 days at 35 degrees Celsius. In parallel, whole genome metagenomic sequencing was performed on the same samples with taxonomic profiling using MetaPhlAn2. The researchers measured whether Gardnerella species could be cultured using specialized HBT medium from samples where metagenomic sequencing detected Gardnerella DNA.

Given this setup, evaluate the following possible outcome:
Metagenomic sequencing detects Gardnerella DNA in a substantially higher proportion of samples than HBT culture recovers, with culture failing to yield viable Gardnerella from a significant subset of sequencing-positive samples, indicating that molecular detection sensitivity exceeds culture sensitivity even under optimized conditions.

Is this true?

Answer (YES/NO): NO